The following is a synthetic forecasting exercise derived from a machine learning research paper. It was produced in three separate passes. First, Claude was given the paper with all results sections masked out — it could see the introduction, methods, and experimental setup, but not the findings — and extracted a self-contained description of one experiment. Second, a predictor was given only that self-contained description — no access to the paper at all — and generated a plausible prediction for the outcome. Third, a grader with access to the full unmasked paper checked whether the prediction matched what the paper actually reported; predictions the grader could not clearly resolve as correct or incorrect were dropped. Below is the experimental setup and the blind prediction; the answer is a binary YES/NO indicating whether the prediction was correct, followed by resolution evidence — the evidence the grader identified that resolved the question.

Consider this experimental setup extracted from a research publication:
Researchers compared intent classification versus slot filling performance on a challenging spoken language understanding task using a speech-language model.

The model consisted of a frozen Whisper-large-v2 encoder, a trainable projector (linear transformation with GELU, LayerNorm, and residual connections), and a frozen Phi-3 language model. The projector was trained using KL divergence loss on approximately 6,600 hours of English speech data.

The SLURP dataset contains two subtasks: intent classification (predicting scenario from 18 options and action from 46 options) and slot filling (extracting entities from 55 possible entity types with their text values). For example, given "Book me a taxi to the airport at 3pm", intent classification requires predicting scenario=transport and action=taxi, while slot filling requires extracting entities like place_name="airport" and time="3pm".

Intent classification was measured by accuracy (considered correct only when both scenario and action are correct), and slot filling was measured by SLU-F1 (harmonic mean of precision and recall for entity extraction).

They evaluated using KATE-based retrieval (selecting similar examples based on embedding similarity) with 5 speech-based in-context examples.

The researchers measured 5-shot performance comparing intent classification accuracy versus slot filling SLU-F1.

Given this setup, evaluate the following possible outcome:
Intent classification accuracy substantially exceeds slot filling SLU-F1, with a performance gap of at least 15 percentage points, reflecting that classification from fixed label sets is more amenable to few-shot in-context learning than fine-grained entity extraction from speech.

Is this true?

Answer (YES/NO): NO